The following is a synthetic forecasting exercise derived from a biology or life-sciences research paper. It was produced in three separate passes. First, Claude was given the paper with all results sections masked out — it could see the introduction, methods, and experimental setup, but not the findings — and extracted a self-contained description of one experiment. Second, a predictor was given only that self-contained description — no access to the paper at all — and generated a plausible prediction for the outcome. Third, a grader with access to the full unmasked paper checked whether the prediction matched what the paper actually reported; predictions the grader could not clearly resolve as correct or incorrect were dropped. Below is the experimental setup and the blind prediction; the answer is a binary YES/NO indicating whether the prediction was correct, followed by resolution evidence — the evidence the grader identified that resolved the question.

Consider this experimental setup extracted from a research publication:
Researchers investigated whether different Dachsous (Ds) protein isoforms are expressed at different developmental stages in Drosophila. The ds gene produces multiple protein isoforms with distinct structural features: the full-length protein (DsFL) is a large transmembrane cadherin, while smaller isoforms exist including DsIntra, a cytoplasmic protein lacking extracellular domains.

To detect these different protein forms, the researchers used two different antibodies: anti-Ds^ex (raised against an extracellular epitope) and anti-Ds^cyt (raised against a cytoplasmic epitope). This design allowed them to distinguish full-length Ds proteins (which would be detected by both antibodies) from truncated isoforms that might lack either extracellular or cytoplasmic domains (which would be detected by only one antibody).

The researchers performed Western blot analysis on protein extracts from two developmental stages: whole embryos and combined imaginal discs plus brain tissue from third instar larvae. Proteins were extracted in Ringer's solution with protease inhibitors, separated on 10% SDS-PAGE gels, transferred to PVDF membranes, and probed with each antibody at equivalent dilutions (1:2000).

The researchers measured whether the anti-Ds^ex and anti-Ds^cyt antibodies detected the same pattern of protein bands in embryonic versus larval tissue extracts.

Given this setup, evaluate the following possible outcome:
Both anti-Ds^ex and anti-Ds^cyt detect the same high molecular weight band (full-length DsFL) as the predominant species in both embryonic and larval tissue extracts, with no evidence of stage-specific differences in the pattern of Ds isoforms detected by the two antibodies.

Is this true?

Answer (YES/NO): NO